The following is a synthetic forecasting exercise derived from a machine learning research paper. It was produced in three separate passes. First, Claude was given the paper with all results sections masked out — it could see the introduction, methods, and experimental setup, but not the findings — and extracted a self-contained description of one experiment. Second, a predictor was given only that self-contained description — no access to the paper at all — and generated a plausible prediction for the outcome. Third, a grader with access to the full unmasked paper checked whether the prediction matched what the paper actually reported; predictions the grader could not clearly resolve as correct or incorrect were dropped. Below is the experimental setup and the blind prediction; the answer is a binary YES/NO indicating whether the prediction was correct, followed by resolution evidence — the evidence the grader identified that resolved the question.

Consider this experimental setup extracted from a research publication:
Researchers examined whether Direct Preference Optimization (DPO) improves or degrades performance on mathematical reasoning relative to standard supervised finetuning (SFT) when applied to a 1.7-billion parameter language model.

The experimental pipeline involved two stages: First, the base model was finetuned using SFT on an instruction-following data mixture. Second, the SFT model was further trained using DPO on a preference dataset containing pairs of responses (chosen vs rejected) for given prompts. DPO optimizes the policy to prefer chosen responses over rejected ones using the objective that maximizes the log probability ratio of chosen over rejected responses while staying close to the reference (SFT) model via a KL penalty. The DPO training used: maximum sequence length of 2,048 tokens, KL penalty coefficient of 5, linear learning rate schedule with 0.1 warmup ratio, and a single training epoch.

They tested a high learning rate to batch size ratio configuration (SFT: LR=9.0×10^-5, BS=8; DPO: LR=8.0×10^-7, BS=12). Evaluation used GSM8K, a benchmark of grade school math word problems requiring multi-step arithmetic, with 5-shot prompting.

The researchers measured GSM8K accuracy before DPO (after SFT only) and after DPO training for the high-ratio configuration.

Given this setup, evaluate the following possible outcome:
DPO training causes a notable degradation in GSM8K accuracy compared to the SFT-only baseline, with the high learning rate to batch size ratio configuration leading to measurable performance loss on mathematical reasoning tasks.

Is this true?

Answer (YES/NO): NO